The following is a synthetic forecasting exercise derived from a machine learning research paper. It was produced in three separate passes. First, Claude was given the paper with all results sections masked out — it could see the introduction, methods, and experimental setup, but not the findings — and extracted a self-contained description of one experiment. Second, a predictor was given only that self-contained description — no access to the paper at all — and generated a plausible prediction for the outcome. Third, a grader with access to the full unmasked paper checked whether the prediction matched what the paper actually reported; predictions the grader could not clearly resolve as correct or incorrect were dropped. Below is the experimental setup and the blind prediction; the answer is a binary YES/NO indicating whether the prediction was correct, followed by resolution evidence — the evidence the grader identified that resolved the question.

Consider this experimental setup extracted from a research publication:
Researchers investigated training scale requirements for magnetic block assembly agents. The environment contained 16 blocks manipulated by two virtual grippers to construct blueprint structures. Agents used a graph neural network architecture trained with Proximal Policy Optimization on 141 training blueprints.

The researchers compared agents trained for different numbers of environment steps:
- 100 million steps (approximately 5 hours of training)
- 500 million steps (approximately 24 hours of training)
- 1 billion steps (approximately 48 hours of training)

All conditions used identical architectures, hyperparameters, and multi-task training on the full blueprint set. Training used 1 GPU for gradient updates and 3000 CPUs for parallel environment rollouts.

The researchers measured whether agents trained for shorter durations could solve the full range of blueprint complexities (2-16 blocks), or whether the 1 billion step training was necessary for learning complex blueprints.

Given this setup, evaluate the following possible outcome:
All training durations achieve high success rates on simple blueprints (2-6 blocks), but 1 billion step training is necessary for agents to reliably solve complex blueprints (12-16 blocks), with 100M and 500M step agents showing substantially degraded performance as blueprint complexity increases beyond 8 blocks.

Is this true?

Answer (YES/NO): NO